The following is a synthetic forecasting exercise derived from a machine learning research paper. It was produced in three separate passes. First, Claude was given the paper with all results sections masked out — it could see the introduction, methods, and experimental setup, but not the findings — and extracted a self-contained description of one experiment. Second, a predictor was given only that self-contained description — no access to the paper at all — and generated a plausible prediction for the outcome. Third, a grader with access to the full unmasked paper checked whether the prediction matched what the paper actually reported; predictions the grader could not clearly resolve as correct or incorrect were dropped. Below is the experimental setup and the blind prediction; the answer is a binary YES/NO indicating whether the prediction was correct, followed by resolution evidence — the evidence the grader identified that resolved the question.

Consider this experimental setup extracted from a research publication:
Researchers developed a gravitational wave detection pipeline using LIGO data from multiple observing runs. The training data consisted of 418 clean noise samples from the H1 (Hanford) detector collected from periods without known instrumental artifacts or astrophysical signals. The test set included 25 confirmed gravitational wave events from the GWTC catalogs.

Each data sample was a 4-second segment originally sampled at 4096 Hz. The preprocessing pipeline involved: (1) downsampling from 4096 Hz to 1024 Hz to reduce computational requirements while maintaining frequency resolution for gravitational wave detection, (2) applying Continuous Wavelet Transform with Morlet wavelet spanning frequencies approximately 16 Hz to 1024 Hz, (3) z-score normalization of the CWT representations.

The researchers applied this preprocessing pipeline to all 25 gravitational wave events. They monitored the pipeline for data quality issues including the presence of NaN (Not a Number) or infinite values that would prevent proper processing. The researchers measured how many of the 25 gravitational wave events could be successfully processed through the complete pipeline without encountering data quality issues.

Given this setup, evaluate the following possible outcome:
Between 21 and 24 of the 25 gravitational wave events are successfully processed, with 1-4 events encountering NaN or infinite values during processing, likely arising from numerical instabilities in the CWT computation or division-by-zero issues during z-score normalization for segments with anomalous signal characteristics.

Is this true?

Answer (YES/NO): YES